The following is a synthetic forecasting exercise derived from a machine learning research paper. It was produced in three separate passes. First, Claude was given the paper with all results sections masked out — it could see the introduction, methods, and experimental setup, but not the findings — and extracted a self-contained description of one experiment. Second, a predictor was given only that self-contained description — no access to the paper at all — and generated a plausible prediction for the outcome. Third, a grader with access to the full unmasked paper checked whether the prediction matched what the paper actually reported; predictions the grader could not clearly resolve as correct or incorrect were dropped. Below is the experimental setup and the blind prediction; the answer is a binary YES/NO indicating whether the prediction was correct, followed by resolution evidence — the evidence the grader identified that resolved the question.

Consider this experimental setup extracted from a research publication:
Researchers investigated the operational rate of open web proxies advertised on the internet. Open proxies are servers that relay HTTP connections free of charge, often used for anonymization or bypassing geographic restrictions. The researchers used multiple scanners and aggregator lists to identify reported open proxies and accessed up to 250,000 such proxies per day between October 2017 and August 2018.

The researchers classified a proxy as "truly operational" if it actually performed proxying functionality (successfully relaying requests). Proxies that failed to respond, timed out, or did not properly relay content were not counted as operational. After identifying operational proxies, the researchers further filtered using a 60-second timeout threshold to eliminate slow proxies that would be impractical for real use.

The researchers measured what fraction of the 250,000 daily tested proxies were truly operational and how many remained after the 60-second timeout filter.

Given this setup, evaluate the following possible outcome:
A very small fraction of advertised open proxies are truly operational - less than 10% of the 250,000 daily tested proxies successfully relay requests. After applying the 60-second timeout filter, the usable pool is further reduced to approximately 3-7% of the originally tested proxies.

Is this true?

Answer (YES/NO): NO